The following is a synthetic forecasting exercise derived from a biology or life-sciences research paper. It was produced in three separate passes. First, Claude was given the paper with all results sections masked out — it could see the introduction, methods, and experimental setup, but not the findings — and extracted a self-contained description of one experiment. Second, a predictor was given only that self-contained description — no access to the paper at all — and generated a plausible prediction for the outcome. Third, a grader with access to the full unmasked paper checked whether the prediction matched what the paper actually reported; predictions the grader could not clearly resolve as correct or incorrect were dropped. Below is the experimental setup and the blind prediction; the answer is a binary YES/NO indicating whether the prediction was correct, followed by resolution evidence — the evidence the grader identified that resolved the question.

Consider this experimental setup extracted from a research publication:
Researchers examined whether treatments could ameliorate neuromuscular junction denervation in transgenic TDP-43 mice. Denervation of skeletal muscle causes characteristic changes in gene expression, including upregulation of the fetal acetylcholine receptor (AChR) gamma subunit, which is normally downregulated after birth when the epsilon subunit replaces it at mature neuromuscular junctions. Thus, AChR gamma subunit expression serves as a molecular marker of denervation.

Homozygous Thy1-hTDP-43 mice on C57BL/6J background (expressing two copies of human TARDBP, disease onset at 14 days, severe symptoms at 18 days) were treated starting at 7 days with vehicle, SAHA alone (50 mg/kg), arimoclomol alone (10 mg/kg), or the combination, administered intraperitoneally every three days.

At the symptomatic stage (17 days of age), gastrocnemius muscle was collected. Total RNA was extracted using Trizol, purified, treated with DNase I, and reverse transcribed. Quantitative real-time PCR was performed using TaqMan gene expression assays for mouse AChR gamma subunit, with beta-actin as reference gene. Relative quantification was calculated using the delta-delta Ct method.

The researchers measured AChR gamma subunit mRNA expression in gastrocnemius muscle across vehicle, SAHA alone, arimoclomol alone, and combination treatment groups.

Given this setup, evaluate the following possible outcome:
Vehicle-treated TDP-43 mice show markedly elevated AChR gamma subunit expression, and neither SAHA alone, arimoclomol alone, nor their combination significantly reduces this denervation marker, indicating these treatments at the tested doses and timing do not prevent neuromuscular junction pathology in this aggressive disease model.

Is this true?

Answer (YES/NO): NO